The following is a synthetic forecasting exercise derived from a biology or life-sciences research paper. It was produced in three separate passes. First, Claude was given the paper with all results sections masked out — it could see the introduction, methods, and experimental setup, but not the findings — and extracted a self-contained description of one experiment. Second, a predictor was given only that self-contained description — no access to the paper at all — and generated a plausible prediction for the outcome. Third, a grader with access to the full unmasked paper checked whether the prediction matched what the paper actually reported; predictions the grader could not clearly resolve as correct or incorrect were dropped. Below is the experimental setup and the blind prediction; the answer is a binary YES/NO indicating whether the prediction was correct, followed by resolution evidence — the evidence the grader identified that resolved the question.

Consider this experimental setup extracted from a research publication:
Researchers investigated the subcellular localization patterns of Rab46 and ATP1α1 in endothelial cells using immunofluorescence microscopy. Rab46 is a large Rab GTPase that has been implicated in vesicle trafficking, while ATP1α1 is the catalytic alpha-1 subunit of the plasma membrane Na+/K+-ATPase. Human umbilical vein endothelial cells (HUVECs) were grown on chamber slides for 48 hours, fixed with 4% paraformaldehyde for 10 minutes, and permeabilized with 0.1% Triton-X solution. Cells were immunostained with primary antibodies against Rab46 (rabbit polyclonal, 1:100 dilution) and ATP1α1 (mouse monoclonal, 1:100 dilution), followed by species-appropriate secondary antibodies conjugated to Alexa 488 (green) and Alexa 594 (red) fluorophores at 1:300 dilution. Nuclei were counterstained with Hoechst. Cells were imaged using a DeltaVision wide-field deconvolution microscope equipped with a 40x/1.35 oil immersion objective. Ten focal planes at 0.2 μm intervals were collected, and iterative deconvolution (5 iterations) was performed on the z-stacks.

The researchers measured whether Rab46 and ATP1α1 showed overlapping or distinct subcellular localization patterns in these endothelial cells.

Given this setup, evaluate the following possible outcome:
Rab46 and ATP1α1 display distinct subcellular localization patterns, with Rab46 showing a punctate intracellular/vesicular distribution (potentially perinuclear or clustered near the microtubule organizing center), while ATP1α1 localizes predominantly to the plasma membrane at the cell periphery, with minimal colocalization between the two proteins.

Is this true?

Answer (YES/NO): NO